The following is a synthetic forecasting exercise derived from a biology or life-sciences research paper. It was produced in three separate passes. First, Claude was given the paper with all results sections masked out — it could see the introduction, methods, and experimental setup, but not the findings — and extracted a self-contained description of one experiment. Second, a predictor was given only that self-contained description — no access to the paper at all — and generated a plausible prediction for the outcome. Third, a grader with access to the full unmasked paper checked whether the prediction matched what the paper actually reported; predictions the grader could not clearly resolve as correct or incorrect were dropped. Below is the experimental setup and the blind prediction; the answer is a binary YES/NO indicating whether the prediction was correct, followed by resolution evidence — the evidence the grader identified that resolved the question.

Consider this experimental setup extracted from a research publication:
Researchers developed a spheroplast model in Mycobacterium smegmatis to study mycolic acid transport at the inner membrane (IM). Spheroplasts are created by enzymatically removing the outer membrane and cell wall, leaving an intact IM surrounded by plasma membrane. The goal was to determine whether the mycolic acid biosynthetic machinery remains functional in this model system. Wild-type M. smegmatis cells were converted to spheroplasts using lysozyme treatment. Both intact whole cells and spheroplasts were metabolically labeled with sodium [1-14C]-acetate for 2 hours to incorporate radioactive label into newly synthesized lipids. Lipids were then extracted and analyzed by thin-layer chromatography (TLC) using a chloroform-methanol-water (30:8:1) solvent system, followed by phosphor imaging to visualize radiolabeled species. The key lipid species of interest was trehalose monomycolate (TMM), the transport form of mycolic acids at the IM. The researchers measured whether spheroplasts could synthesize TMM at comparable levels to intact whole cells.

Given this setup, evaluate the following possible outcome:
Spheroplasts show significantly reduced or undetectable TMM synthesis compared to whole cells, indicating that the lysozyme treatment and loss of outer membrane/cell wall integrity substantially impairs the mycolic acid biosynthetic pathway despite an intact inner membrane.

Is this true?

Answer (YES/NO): NO